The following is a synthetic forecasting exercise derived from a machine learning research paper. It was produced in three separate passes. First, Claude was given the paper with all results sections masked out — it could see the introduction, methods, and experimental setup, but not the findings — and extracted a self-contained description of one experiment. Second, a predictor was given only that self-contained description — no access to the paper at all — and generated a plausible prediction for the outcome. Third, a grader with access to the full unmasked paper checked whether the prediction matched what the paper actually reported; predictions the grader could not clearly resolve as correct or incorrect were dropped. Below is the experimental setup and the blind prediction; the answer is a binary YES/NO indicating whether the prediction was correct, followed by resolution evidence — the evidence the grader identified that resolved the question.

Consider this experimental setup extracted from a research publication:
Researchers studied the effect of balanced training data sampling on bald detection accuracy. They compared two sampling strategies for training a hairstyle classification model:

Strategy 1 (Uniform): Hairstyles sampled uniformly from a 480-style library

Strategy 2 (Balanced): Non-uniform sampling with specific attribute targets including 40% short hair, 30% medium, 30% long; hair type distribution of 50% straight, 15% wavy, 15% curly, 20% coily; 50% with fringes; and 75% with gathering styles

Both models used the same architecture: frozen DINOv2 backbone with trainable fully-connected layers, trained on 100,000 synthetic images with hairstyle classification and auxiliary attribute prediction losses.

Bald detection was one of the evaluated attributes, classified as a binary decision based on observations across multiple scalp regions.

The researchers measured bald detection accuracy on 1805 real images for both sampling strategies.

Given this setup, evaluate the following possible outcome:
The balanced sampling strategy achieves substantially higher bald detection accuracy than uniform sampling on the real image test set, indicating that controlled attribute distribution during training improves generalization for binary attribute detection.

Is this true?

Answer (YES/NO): NO